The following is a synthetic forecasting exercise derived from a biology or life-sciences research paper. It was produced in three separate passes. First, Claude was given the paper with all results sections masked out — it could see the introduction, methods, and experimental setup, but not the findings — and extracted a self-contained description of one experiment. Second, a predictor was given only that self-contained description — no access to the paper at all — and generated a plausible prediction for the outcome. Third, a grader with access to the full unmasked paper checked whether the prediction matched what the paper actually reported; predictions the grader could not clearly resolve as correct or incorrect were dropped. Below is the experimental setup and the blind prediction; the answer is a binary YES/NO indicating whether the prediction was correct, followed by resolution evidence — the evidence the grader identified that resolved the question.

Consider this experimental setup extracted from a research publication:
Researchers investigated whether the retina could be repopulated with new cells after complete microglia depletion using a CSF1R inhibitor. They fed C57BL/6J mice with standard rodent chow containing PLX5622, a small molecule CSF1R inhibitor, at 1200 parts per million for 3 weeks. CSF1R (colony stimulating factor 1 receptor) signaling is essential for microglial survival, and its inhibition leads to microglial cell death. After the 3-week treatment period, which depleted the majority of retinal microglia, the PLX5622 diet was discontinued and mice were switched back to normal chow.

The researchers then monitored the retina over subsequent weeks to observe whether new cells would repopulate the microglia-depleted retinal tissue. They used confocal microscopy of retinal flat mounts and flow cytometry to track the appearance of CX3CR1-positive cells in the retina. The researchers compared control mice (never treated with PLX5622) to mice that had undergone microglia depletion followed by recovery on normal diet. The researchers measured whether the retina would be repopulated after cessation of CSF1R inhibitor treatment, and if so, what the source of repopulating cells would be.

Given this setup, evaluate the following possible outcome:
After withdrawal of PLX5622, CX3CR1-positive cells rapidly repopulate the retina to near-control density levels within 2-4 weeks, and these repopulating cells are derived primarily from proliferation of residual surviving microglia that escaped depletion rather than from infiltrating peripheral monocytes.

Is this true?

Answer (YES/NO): NO